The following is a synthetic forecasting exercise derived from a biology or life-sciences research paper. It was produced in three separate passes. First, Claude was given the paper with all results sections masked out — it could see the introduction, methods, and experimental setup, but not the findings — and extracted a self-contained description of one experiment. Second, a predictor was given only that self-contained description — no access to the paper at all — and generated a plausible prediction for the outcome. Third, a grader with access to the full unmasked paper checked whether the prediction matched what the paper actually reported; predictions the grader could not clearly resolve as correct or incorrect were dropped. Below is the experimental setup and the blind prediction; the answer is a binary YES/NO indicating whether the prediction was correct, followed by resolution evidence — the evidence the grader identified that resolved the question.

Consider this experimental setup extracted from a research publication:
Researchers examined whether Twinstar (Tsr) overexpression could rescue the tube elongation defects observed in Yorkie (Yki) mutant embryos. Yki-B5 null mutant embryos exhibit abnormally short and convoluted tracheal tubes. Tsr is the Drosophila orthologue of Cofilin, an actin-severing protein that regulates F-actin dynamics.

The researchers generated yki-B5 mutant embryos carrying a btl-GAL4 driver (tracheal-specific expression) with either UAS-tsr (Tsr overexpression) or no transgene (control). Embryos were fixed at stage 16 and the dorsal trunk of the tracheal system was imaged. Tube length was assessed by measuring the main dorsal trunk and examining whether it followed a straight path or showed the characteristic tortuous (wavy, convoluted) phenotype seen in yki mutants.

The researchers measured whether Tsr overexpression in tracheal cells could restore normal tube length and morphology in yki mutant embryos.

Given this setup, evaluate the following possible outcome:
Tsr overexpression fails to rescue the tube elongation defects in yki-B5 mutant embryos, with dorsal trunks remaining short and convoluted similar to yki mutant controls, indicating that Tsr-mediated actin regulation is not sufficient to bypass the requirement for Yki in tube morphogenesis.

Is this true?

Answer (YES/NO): NO